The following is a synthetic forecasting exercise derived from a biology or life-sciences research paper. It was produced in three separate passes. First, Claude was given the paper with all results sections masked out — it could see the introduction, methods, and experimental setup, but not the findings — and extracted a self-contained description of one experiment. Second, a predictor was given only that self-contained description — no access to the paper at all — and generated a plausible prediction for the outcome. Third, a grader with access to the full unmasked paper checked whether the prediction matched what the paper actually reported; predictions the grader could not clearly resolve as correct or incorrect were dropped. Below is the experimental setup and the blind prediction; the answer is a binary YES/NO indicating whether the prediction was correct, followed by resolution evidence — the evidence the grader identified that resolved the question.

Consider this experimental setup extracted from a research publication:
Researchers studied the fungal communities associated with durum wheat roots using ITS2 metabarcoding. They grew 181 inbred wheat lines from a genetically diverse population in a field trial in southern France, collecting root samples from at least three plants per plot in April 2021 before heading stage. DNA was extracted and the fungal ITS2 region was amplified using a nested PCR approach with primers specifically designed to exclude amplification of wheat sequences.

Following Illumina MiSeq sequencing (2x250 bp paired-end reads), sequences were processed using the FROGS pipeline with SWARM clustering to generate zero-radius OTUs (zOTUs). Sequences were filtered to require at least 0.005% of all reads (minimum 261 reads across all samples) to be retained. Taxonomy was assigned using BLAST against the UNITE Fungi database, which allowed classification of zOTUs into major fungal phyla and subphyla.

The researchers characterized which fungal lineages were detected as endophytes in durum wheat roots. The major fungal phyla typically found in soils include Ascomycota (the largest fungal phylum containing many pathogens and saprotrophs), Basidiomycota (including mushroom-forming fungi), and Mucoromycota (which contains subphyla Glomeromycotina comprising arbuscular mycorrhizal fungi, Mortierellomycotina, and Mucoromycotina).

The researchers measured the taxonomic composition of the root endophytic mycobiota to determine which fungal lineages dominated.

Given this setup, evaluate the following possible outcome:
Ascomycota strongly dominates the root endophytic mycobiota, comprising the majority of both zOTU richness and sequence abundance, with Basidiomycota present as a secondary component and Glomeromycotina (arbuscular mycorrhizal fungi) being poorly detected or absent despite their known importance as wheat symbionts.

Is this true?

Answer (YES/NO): NO